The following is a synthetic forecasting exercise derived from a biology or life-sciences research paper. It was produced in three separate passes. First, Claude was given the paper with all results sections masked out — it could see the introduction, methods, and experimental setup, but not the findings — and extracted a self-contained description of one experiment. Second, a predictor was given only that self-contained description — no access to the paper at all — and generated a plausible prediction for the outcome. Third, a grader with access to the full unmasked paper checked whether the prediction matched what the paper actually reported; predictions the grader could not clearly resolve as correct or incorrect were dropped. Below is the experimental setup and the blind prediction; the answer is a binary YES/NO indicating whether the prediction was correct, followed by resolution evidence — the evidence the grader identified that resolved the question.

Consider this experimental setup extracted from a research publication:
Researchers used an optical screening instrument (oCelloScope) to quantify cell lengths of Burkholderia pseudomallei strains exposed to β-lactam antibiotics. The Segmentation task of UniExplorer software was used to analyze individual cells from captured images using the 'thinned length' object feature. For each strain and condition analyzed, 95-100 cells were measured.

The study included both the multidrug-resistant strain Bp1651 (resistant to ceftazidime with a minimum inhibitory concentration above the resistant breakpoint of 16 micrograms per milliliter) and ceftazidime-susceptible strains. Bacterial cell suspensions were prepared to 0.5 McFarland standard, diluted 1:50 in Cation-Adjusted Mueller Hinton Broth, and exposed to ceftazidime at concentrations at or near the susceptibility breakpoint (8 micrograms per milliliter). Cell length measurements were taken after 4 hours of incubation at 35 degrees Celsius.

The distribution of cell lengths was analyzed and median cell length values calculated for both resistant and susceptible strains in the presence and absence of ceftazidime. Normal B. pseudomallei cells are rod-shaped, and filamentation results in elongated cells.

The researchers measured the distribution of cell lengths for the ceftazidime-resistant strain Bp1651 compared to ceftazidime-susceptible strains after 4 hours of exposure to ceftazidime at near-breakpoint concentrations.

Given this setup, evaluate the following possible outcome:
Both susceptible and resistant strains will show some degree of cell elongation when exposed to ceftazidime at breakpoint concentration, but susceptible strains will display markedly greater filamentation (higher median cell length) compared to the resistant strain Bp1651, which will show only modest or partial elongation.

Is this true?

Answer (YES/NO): YES